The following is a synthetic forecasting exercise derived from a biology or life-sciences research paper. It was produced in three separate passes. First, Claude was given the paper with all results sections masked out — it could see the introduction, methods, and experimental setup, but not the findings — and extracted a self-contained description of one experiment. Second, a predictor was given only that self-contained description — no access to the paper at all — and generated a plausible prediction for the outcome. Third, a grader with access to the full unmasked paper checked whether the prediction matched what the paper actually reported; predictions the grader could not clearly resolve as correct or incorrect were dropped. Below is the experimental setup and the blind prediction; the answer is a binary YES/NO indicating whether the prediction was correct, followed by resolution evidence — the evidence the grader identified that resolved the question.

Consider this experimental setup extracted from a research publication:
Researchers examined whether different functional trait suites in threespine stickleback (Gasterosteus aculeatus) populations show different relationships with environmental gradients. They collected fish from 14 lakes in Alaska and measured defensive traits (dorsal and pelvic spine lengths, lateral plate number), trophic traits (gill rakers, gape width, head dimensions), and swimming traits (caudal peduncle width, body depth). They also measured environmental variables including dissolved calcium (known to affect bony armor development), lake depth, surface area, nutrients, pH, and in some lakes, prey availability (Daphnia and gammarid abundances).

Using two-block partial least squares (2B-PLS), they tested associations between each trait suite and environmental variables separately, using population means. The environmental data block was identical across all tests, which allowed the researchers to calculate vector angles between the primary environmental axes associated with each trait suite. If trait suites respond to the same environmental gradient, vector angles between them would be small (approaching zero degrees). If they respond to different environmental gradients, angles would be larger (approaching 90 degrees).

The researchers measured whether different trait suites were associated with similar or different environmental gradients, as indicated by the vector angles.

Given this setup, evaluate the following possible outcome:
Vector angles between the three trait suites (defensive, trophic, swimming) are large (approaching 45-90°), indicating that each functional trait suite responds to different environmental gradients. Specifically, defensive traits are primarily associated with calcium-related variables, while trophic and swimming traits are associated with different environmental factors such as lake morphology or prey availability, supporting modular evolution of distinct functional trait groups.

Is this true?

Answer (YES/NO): NO